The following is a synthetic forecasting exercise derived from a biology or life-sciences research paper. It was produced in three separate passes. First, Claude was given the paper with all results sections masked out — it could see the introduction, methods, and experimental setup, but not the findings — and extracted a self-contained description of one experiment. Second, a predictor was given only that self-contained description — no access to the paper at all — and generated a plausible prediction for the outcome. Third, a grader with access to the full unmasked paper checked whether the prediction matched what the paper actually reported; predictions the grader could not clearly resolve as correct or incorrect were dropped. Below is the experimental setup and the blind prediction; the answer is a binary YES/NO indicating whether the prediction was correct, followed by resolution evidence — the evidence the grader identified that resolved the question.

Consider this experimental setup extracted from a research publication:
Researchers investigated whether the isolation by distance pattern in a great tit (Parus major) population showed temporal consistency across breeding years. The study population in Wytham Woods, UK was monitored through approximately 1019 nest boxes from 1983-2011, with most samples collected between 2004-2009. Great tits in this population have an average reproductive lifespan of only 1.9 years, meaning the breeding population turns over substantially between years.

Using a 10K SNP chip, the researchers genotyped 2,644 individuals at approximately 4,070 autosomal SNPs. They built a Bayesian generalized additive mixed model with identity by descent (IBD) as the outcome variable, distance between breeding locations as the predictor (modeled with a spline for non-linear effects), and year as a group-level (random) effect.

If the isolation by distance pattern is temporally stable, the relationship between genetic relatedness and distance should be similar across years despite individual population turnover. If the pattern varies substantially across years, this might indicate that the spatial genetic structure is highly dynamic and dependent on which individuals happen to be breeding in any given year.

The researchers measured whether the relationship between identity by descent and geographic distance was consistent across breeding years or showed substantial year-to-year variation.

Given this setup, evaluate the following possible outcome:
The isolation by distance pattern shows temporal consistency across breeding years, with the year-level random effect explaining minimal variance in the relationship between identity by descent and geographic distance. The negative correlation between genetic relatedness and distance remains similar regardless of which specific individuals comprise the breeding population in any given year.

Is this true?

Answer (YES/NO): YES